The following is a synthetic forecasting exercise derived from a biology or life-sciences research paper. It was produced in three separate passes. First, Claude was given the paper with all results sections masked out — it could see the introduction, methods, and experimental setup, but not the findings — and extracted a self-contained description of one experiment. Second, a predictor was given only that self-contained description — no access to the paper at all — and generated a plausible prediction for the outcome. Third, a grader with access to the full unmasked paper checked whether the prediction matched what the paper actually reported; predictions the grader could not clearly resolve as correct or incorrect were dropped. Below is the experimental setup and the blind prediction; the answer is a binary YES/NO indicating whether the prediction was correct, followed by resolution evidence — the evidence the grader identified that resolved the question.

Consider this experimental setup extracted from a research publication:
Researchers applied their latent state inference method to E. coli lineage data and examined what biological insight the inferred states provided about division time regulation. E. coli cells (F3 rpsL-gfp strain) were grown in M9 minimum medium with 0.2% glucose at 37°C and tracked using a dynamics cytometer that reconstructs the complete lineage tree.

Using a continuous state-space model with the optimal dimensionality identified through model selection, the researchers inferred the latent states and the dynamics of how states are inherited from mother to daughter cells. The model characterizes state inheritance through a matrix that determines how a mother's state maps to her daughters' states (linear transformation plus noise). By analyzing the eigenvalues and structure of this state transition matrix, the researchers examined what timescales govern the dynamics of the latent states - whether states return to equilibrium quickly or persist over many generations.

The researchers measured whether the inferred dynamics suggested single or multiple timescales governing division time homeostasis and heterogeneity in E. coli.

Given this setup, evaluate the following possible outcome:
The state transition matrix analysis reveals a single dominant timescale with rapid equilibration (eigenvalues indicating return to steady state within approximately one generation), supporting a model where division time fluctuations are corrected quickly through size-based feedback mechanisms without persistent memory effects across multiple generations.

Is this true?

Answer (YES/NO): NO